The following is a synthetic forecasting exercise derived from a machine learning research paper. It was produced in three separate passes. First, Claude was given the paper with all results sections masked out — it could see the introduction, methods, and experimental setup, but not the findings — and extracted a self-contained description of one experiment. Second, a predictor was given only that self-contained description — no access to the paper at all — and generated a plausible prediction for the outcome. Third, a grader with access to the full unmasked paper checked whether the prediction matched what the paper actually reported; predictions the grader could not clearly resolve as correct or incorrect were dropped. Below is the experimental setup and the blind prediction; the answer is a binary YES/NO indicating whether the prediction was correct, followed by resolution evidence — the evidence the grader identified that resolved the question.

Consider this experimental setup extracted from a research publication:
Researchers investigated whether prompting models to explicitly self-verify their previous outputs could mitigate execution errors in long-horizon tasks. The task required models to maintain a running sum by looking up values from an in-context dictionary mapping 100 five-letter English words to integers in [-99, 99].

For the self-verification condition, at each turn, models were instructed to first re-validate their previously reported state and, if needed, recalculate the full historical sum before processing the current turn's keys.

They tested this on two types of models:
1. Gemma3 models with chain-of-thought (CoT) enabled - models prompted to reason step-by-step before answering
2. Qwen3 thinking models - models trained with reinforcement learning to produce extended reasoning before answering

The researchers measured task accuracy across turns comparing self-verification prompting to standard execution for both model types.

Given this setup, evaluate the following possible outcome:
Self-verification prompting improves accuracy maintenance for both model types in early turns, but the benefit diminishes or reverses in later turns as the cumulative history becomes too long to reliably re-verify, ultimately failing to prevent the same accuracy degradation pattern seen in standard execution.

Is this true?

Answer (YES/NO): NO